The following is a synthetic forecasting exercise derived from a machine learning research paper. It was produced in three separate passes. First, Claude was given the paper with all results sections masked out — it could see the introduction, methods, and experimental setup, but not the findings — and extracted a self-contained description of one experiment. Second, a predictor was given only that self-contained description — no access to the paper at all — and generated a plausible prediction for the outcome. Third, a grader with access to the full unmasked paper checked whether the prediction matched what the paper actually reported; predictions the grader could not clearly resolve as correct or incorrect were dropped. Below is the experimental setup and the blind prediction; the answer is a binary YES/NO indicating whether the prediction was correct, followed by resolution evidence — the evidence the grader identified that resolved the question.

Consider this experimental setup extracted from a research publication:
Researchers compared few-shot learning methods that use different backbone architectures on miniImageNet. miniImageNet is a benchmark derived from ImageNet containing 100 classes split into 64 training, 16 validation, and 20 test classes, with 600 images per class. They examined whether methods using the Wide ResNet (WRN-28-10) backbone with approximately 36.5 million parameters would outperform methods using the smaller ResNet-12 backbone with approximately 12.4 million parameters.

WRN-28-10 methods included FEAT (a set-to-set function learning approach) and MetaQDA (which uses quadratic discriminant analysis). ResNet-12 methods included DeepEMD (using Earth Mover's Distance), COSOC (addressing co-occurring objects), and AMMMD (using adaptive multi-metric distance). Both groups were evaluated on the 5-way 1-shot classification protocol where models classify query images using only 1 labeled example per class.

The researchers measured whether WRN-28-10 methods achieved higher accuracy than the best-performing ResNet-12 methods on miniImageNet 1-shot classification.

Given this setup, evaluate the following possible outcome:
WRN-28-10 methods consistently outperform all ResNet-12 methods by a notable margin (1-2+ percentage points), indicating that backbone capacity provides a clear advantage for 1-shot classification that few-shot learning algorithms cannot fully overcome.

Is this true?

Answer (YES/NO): NO